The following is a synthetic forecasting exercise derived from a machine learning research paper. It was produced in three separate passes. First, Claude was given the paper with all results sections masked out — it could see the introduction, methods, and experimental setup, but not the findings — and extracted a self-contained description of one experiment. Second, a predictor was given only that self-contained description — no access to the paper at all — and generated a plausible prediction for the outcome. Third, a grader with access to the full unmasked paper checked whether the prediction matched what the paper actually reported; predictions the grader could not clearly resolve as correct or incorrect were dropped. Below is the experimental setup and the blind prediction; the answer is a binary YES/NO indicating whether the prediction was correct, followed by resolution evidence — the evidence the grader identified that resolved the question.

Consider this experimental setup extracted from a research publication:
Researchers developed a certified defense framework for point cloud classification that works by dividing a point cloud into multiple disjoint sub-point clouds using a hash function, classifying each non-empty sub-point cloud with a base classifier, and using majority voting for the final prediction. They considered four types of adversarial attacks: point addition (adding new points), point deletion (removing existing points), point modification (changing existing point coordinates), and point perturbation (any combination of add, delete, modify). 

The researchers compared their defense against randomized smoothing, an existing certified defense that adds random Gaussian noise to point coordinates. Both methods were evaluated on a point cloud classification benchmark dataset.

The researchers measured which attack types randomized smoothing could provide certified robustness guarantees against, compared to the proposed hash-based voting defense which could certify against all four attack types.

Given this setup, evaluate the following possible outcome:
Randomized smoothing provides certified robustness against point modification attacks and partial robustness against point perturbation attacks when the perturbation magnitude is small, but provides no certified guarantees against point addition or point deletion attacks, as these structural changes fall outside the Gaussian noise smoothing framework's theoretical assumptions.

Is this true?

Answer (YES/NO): NO